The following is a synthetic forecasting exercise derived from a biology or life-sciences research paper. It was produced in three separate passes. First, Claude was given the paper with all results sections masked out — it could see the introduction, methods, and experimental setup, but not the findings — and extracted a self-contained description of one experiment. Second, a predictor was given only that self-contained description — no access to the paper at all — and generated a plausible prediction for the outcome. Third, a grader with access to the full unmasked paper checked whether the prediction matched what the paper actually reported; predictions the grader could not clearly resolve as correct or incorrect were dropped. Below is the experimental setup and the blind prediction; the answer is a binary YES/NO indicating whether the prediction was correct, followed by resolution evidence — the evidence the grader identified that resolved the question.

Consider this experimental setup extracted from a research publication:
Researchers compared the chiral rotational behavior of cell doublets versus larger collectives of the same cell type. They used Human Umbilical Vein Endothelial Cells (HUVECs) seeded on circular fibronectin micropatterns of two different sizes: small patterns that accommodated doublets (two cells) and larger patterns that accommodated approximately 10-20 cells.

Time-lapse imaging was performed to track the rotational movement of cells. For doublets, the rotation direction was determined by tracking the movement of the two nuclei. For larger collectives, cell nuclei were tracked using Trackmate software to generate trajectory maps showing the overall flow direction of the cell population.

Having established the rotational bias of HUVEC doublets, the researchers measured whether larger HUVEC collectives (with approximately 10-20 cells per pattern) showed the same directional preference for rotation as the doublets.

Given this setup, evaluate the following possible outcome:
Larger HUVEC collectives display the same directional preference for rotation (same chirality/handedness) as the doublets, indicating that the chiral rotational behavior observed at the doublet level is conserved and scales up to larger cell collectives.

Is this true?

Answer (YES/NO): YES